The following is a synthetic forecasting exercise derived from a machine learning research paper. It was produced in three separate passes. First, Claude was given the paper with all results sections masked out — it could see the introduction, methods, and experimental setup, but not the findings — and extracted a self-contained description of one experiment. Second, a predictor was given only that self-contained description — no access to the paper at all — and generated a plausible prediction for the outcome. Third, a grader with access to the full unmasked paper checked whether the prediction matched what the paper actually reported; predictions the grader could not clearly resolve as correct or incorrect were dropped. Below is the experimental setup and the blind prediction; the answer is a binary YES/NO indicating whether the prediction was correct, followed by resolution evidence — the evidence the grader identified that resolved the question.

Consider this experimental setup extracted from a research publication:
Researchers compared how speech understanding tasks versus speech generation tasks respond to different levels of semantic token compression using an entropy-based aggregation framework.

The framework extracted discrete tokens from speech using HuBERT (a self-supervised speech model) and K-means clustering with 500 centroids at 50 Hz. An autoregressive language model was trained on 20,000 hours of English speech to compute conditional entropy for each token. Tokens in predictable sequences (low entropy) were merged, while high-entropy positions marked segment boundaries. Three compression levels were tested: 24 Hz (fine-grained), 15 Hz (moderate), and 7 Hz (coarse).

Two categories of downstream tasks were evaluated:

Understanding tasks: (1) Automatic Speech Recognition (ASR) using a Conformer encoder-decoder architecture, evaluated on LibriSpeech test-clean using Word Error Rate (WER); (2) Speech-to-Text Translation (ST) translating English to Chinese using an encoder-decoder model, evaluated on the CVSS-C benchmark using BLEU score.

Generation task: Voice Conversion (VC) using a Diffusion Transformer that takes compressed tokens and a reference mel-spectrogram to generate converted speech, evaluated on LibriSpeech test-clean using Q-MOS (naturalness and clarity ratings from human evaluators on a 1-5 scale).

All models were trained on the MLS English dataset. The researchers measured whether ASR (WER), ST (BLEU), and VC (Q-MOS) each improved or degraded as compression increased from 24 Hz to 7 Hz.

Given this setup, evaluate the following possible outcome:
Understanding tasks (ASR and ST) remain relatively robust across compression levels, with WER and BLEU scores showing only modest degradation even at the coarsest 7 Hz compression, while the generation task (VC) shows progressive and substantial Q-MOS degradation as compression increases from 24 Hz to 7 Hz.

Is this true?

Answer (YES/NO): YES